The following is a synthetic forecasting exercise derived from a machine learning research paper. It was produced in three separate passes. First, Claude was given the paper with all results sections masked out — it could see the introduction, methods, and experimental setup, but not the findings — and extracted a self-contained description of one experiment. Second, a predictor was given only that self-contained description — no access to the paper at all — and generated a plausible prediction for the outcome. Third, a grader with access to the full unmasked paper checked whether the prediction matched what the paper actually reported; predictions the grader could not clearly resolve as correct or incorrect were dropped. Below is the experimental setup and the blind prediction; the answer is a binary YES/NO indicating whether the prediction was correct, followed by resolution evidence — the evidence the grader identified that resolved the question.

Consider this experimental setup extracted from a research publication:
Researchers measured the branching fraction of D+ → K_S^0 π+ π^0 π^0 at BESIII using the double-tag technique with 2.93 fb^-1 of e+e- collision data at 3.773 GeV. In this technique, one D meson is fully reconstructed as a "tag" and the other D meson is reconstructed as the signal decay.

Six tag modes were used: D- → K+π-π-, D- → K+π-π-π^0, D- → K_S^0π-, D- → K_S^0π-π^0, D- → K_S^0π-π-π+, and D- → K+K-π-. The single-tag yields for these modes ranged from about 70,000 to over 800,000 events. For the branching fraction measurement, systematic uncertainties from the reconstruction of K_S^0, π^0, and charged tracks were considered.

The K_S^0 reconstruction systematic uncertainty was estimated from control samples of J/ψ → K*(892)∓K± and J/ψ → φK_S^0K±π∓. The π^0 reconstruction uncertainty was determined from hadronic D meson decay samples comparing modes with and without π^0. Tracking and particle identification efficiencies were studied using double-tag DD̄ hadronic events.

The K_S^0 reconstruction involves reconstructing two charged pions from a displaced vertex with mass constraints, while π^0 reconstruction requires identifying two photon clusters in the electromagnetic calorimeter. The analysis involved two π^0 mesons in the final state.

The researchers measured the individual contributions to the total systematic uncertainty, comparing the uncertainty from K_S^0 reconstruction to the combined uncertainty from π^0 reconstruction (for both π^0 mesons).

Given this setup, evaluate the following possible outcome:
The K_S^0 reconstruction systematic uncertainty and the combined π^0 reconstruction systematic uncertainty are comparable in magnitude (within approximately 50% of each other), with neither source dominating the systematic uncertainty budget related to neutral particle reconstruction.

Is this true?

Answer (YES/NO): YES